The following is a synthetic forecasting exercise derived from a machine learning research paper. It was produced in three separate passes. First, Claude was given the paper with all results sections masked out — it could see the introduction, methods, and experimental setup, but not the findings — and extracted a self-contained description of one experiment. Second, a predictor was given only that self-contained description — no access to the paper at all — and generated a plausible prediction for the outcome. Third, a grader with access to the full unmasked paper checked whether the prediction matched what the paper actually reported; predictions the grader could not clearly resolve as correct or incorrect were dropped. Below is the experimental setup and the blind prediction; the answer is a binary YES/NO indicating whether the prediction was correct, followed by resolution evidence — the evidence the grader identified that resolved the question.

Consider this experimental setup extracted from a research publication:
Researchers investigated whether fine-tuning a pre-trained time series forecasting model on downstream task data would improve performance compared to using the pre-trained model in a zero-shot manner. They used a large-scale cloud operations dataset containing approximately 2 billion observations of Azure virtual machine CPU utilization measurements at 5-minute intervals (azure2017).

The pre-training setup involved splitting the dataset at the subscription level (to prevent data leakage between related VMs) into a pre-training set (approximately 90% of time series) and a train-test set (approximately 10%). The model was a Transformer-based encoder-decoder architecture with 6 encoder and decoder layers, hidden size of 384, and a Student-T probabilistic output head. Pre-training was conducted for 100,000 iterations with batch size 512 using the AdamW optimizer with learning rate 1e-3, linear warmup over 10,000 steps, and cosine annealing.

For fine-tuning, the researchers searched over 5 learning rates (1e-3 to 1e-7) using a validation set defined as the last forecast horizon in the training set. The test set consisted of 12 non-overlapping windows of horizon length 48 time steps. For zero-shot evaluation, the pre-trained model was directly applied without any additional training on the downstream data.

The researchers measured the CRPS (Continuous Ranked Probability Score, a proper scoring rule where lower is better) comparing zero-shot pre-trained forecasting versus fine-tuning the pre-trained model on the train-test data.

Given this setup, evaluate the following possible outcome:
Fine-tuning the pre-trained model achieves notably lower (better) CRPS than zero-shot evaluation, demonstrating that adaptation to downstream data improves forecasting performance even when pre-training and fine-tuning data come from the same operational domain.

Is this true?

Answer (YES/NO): NO